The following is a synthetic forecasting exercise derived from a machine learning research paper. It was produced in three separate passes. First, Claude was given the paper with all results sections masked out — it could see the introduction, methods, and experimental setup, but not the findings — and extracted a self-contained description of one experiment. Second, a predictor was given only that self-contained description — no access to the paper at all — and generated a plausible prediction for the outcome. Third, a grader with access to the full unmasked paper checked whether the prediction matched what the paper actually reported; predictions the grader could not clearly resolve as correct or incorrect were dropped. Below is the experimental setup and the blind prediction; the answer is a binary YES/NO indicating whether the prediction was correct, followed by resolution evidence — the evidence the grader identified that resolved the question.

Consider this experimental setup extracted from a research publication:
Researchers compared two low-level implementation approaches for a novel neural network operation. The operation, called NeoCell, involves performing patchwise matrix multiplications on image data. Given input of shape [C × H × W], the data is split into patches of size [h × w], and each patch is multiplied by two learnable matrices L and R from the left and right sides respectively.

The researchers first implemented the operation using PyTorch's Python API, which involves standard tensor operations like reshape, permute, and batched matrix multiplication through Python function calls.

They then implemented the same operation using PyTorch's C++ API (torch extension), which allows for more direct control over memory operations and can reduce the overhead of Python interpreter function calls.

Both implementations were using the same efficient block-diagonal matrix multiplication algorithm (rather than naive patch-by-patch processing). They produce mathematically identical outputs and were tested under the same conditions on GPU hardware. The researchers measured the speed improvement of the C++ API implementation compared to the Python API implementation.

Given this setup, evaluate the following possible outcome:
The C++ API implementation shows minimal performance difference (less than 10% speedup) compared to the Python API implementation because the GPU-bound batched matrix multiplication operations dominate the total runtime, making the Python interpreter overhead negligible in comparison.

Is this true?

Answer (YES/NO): NO